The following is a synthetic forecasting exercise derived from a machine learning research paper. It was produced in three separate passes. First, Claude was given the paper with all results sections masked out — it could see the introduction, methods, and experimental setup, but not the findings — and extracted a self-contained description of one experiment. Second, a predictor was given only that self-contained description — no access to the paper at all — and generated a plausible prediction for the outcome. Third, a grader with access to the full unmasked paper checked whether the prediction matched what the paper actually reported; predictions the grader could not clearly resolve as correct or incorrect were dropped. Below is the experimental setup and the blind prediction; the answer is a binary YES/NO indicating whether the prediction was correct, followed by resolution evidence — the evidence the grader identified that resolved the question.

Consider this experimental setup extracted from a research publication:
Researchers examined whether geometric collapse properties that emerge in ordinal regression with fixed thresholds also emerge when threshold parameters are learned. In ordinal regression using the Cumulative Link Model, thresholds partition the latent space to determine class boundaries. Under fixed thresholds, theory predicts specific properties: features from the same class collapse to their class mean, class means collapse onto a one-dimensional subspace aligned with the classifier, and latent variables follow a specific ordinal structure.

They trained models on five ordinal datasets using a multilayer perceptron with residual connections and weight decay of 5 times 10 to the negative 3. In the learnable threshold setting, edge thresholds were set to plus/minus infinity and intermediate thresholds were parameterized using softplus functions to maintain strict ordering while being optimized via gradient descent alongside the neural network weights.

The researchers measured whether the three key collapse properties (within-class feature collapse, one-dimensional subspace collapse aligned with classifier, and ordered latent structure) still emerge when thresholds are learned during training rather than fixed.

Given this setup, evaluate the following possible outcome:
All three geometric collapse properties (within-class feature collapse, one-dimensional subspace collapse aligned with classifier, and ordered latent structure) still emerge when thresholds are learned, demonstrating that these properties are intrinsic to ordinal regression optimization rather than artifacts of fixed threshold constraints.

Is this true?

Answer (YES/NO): NO